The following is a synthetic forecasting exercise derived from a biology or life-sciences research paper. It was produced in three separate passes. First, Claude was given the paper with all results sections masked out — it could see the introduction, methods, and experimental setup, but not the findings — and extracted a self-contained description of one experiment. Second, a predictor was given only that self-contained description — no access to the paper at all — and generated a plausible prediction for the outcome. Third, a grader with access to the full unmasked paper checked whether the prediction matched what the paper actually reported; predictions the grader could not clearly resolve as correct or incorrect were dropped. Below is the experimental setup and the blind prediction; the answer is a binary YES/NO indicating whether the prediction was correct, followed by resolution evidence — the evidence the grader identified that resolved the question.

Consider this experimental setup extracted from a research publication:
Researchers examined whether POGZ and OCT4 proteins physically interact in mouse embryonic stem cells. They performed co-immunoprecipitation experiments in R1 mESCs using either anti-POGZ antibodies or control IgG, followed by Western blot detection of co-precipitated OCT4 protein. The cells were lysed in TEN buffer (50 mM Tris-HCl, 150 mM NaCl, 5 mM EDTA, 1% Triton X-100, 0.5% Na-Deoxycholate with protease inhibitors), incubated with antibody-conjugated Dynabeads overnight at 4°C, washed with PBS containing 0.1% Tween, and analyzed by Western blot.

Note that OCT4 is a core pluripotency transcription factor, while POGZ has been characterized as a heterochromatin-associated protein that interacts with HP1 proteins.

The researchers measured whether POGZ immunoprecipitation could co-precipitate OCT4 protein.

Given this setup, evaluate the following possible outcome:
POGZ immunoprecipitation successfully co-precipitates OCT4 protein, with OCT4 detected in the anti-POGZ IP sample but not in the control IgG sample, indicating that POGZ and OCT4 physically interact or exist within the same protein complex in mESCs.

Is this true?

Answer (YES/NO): YES